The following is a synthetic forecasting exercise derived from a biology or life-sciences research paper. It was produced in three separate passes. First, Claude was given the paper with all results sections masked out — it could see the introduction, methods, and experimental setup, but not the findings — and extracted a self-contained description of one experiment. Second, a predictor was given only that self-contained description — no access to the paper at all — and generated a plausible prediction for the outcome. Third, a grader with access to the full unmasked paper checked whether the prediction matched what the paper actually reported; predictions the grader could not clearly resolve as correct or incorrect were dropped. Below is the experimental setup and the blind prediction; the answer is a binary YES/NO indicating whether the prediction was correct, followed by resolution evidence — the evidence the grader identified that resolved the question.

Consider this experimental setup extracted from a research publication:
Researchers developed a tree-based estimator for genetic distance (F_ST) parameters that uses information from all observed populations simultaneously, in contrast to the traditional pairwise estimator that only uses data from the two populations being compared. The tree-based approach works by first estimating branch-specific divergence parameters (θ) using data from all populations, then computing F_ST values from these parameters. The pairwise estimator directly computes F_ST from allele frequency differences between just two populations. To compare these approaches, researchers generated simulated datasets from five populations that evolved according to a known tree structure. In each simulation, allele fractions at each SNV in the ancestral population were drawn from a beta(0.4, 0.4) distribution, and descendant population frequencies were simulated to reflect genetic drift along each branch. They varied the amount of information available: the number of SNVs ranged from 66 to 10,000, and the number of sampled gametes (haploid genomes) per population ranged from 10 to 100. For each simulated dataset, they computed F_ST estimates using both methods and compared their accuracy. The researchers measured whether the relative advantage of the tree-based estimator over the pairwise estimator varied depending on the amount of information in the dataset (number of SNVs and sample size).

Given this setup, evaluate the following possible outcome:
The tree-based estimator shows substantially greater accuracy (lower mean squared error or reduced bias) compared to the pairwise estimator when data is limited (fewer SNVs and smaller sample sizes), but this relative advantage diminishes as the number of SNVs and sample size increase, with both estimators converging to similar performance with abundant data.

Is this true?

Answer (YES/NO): NO